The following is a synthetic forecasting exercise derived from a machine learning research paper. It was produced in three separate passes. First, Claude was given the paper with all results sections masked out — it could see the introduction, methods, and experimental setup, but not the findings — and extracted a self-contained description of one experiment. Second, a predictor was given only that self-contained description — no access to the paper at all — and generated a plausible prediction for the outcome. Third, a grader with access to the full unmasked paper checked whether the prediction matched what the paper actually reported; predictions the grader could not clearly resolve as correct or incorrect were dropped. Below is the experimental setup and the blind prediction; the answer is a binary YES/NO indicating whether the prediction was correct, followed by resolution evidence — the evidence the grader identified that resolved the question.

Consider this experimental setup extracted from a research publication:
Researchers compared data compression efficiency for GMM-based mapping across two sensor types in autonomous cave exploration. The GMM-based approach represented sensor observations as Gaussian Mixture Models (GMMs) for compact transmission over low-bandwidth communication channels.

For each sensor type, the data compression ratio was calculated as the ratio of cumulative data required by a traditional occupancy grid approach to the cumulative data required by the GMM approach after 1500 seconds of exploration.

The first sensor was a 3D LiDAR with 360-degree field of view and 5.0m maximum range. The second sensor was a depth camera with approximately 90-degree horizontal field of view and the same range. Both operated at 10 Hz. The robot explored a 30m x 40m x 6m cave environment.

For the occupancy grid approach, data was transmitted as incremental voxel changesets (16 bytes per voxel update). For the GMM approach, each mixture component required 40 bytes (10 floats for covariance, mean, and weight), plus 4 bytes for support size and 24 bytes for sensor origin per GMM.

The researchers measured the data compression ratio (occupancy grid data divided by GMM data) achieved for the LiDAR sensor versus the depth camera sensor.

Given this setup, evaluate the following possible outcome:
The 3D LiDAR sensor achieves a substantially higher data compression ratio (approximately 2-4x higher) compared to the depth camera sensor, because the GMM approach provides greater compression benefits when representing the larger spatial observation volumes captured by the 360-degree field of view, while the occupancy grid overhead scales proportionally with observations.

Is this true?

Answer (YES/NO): NO